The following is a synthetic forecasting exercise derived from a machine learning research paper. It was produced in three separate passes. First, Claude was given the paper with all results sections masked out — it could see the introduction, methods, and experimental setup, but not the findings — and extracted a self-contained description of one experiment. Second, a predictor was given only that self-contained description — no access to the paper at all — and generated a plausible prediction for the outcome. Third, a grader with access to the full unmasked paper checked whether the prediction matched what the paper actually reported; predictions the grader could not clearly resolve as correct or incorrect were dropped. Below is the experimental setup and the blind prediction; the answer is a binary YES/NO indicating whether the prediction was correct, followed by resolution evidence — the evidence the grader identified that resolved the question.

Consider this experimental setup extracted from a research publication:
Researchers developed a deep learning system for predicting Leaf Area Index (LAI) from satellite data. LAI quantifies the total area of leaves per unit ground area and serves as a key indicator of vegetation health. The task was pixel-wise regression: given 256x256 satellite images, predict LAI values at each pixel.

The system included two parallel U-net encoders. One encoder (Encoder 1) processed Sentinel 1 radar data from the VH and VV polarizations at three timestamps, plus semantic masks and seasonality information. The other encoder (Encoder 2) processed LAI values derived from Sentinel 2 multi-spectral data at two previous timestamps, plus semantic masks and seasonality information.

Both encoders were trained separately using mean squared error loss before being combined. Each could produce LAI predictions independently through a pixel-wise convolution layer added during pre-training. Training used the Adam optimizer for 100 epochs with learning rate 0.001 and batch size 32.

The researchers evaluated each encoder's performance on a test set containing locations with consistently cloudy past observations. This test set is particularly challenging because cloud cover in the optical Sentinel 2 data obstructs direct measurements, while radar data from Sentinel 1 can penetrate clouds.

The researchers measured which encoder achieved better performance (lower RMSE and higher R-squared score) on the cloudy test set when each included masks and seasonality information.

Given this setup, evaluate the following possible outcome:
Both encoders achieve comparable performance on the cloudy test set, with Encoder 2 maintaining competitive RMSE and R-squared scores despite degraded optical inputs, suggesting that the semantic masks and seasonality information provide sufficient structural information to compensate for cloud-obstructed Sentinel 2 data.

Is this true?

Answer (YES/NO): NO